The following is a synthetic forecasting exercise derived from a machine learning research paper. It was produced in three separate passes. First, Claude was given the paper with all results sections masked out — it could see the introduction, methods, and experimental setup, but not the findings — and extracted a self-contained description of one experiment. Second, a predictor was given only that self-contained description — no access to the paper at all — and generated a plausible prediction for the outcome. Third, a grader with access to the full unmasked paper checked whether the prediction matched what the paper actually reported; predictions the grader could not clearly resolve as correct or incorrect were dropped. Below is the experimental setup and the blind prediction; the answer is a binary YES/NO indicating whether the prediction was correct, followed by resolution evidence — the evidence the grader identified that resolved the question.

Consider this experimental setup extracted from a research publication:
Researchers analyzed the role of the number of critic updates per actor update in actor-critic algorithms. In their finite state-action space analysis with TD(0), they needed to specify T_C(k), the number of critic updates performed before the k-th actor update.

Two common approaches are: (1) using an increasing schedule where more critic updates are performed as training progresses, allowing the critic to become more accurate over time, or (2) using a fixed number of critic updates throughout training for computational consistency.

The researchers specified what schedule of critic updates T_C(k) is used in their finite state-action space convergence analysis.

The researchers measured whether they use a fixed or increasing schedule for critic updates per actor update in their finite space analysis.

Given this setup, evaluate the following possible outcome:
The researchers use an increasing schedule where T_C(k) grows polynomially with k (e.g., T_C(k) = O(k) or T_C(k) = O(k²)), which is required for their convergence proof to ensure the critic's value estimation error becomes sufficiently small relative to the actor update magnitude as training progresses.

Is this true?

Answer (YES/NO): YES